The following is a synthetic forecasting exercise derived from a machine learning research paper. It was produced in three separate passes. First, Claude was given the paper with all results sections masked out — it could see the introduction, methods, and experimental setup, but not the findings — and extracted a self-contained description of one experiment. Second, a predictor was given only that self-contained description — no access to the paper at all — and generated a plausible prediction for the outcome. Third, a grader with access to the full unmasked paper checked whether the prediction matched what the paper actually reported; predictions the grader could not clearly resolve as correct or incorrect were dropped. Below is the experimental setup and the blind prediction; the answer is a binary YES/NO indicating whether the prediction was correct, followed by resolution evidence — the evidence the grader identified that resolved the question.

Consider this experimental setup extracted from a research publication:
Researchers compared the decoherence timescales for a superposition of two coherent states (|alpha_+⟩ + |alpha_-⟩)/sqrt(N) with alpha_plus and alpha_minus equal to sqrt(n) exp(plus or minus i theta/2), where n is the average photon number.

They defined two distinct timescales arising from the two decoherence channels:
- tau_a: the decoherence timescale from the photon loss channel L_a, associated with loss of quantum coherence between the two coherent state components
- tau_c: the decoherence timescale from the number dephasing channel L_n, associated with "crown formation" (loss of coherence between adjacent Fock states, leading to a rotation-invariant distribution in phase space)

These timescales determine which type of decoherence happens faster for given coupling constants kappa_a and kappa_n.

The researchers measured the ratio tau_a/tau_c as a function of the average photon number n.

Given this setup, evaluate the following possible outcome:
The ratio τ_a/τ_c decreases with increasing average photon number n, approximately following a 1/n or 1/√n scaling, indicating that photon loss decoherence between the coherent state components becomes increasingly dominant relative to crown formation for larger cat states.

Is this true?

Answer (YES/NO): YES